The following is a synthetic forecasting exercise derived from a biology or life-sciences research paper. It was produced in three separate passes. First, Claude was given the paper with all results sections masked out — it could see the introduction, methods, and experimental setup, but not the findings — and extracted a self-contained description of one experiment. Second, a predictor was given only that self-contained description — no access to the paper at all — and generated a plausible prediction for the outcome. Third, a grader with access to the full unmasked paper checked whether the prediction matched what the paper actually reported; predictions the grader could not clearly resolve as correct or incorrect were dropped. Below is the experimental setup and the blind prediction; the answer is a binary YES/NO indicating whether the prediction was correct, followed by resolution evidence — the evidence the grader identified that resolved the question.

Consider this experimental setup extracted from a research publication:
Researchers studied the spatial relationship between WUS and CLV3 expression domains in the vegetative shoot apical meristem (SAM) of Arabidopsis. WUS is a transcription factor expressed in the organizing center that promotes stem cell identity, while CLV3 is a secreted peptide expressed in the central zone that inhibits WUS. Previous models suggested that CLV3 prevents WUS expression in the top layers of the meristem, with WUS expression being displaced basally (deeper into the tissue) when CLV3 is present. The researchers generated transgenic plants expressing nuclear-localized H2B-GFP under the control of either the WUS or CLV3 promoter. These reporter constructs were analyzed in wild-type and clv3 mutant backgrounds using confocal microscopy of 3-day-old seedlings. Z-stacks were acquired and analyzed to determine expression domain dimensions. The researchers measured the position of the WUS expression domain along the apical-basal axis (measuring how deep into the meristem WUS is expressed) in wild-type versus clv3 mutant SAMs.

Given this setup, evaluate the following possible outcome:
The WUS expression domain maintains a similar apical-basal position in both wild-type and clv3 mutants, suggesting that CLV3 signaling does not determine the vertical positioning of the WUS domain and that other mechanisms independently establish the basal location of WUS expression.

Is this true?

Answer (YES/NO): YES